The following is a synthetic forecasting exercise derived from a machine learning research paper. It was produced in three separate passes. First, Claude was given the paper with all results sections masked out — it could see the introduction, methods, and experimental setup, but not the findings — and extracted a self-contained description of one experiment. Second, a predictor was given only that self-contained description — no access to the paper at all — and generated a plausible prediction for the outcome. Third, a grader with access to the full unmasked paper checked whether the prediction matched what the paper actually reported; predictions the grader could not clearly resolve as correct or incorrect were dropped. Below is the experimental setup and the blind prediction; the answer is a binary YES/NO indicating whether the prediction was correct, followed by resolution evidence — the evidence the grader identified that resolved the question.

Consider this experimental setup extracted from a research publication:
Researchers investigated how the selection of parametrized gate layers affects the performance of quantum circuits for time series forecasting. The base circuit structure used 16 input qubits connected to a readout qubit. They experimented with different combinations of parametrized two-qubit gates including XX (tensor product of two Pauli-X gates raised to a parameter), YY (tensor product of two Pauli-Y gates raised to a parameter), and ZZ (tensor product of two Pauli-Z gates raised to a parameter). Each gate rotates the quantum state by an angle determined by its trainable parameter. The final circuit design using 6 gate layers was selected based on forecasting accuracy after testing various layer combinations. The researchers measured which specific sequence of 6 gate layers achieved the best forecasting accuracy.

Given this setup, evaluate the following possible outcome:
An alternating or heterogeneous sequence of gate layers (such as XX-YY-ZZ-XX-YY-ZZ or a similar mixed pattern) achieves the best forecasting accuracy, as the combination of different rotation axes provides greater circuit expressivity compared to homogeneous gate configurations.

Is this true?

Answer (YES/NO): YES